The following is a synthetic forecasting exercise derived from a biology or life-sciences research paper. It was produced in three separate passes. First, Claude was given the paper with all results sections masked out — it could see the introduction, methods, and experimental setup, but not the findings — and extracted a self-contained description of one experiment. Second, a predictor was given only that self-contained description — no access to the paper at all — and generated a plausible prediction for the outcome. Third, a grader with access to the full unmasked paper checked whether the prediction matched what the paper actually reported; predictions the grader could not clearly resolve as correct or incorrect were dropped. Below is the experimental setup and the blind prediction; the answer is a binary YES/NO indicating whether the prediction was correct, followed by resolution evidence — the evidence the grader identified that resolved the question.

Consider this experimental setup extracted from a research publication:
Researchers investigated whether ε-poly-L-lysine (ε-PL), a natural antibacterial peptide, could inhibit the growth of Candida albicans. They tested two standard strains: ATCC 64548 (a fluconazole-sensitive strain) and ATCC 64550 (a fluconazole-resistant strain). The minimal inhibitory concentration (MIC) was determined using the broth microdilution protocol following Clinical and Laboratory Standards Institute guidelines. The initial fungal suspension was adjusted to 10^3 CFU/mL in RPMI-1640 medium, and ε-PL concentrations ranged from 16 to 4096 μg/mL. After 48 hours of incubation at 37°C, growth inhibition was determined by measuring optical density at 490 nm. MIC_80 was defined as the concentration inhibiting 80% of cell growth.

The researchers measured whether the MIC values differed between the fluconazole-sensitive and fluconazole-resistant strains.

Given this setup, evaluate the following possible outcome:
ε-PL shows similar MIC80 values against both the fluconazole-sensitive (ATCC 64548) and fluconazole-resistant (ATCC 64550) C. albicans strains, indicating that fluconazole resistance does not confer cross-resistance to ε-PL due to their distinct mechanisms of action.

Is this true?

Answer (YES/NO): YES